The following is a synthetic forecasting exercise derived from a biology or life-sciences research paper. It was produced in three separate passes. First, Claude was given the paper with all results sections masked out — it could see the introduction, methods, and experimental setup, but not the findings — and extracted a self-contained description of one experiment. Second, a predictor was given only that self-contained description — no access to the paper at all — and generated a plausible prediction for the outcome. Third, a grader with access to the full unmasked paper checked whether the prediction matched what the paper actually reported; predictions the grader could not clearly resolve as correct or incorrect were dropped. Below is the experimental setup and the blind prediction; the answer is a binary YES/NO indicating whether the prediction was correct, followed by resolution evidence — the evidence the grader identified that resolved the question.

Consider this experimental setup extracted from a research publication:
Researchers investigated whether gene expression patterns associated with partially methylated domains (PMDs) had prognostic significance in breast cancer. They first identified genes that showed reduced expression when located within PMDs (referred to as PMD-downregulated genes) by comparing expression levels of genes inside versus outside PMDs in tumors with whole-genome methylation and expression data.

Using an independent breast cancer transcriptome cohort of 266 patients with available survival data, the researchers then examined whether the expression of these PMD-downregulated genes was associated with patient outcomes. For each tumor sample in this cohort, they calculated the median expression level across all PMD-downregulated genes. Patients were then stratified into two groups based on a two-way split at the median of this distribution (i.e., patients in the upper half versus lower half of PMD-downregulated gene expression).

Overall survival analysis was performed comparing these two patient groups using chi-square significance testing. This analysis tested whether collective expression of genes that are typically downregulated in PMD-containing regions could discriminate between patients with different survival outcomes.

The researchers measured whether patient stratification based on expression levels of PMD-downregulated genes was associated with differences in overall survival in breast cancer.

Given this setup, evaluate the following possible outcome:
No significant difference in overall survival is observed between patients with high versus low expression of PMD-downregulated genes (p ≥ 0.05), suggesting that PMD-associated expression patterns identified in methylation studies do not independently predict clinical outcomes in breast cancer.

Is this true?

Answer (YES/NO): NO